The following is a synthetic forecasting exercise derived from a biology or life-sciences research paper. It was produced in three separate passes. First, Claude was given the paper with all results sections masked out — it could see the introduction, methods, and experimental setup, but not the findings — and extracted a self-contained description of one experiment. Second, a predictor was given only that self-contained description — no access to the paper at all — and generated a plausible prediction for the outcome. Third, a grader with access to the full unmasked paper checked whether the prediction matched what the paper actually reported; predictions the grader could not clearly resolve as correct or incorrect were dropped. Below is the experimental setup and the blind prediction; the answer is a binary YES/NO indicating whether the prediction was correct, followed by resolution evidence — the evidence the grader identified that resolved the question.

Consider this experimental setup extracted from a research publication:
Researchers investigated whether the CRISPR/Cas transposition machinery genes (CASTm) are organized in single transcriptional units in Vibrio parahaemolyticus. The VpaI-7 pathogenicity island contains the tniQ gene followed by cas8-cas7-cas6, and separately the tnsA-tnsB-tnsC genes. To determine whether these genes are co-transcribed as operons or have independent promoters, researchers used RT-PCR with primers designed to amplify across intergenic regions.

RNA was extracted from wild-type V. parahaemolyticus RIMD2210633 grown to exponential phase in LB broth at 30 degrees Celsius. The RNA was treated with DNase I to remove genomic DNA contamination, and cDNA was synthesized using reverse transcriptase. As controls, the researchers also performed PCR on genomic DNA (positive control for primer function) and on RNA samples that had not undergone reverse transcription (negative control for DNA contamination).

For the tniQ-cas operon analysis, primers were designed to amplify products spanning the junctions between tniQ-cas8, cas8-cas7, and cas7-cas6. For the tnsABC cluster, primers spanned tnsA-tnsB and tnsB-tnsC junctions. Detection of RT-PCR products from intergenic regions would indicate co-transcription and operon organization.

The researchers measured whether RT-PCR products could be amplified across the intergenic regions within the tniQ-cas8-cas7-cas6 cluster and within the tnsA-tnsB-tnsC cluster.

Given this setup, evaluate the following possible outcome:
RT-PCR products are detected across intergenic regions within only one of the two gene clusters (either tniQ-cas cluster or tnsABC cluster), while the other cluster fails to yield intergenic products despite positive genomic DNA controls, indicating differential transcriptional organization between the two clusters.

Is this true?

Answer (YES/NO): NO